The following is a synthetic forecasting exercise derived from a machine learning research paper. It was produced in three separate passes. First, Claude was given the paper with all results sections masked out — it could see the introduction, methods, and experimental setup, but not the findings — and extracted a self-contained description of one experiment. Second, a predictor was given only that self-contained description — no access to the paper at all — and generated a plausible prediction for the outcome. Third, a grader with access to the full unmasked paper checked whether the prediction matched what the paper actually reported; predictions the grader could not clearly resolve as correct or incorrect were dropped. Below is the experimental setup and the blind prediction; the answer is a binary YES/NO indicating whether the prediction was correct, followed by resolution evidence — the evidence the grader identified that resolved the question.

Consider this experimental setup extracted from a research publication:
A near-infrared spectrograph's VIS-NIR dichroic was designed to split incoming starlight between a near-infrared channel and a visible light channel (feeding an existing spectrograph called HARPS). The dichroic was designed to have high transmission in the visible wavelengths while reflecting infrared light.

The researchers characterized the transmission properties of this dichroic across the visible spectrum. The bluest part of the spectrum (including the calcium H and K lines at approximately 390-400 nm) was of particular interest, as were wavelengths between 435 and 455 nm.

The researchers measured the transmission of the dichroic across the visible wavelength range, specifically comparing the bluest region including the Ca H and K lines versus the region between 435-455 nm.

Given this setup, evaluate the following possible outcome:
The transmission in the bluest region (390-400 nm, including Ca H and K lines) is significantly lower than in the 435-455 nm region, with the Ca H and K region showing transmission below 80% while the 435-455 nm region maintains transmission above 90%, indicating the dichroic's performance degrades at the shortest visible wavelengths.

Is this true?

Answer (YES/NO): NO